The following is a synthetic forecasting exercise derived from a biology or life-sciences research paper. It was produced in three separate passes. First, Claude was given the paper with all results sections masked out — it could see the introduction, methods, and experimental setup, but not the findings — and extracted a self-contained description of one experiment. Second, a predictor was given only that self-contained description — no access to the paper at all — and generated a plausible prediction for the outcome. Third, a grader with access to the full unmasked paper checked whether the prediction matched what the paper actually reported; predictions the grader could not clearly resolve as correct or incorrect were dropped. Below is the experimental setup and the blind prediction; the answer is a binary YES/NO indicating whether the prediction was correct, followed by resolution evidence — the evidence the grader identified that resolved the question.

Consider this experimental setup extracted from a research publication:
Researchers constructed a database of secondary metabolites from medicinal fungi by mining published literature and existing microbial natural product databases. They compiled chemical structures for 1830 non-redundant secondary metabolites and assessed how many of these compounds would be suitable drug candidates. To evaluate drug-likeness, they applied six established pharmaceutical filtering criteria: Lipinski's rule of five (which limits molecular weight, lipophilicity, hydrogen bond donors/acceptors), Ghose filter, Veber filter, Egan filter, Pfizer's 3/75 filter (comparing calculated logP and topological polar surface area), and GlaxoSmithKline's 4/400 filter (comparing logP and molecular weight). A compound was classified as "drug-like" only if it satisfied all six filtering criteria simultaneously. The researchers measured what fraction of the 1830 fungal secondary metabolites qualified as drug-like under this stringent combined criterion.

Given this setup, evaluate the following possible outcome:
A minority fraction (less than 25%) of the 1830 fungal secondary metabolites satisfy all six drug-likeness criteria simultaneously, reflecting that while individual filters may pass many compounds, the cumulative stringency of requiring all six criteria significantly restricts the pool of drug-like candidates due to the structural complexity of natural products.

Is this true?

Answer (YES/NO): YES